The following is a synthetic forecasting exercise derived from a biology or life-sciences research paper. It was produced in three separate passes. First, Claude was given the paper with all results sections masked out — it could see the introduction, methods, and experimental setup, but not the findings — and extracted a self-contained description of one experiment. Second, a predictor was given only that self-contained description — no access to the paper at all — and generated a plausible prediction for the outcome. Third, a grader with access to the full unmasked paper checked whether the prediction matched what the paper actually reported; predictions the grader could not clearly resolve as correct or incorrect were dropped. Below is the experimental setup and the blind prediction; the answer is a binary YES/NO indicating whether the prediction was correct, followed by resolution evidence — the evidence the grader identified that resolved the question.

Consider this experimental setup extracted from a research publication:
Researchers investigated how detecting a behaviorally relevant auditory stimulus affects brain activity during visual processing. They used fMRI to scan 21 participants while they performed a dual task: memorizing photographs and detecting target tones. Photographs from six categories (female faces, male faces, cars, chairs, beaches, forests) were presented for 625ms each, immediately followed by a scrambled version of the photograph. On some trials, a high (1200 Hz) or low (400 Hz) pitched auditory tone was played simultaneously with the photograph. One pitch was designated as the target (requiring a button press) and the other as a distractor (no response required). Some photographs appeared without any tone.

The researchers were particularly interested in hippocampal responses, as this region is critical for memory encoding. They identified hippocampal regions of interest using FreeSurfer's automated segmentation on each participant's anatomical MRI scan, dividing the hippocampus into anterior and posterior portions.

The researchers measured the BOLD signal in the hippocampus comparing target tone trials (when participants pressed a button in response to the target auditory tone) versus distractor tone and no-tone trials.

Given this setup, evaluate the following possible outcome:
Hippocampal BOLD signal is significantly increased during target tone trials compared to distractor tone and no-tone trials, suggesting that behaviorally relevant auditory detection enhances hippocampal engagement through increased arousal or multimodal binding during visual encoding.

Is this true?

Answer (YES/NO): NO